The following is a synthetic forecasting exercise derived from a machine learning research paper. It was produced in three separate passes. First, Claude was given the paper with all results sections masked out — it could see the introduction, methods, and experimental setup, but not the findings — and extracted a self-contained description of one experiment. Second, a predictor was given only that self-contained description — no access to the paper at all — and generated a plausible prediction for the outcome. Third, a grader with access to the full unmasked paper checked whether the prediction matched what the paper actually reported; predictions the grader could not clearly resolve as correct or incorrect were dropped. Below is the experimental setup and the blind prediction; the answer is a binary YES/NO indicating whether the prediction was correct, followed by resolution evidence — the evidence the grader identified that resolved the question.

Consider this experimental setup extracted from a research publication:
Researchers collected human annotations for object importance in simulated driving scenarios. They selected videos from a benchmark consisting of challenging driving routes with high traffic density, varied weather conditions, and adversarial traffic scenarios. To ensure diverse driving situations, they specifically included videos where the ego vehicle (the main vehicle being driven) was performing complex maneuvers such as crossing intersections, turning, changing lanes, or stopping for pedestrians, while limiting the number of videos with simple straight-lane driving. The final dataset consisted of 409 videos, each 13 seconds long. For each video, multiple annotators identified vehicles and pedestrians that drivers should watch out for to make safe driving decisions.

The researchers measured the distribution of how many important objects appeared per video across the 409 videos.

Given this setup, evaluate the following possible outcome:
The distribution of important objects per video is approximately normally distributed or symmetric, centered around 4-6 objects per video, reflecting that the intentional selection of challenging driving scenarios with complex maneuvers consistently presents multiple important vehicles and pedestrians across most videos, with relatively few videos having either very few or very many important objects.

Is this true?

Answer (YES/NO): NO